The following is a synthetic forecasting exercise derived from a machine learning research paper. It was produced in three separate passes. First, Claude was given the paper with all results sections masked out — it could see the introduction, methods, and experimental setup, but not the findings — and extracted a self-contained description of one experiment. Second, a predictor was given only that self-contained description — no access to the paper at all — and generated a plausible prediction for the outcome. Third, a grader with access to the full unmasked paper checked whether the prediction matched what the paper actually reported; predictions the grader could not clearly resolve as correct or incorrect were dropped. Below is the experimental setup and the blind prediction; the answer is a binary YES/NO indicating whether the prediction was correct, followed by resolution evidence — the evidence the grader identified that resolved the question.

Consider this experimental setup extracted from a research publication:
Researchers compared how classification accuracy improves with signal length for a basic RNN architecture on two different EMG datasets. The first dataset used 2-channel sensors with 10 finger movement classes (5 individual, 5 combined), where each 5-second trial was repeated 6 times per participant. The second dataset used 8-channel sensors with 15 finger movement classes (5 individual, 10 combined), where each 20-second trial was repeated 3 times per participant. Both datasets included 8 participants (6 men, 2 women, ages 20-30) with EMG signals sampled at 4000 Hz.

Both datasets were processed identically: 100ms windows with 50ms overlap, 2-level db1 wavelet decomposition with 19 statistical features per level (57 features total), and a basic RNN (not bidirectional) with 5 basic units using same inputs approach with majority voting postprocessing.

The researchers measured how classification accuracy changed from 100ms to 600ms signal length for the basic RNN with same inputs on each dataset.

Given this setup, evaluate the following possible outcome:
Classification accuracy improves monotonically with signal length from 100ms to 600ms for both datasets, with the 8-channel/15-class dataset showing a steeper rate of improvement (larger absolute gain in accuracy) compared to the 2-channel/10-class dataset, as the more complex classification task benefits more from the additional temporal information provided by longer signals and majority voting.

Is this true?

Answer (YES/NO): NO